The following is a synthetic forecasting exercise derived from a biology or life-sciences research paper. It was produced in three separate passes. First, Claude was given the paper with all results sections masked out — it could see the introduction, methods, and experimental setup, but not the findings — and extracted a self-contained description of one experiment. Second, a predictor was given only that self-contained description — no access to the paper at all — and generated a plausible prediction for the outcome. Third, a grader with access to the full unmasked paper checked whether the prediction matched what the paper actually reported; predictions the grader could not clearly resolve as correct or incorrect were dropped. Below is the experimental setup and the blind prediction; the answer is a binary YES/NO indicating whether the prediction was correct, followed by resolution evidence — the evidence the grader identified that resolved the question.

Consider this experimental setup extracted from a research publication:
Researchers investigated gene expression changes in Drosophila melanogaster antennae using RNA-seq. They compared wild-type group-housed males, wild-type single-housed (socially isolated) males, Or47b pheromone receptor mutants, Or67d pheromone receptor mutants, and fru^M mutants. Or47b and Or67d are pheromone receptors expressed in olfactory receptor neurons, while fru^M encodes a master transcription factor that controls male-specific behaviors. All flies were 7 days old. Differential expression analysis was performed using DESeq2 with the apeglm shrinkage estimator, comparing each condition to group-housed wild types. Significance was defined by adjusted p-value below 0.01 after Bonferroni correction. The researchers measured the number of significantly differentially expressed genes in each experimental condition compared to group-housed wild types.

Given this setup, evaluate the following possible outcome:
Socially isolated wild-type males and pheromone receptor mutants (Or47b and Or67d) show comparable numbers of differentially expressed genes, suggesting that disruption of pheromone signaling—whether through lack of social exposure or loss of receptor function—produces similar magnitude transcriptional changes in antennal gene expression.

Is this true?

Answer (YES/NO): NO